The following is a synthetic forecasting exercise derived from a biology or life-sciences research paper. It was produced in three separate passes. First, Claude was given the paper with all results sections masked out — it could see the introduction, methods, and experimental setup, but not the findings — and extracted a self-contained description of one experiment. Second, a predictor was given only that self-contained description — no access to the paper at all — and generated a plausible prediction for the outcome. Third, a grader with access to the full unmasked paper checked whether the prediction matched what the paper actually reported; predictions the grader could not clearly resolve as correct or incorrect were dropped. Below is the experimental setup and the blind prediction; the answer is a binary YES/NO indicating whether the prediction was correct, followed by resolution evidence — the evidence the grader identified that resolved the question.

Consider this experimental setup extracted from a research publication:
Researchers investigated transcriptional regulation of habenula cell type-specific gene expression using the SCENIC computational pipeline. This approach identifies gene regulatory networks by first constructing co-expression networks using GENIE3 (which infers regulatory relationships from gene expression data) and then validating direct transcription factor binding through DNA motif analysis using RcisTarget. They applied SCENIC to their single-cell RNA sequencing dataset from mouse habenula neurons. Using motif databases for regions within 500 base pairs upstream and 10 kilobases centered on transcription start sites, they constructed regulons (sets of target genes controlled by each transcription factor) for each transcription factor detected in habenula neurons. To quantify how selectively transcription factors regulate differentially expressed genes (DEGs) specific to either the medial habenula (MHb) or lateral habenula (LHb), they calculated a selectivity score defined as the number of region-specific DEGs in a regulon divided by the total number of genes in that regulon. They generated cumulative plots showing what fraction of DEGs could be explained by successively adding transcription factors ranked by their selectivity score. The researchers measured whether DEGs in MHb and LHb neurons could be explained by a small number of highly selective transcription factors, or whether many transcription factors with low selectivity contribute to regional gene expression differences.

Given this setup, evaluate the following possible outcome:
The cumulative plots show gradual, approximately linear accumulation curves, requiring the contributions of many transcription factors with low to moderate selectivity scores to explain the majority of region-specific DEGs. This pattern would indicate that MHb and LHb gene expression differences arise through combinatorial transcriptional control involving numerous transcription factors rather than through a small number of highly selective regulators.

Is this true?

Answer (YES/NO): NO